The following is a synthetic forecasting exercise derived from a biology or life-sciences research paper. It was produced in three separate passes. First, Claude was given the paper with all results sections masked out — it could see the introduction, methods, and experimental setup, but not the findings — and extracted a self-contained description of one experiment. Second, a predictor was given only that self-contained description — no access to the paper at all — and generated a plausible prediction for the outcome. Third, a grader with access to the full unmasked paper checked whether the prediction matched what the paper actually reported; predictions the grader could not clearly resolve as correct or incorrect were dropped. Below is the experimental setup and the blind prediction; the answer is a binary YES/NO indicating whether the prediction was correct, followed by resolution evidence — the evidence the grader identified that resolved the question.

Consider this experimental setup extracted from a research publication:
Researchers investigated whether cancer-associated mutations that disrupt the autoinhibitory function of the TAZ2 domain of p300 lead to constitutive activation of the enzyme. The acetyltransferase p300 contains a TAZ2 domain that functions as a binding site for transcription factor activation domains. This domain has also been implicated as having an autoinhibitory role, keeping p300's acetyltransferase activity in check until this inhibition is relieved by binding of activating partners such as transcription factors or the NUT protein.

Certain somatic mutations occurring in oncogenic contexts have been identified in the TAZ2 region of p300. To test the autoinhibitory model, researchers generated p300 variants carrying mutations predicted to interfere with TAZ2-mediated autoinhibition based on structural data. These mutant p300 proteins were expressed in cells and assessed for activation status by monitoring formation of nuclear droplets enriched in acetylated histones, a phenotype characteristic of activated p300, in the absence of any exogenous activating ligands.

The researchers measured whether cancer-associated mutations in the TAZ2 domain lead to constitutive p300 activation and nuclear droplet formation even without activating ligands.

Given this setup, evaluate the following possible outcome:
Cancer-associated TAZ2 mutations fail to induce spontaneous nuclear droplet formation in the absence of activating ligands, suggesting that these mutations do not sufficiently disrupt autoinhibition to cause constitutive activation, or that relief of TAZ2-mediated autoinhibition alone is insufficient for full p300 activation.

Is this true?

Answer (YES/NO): NO